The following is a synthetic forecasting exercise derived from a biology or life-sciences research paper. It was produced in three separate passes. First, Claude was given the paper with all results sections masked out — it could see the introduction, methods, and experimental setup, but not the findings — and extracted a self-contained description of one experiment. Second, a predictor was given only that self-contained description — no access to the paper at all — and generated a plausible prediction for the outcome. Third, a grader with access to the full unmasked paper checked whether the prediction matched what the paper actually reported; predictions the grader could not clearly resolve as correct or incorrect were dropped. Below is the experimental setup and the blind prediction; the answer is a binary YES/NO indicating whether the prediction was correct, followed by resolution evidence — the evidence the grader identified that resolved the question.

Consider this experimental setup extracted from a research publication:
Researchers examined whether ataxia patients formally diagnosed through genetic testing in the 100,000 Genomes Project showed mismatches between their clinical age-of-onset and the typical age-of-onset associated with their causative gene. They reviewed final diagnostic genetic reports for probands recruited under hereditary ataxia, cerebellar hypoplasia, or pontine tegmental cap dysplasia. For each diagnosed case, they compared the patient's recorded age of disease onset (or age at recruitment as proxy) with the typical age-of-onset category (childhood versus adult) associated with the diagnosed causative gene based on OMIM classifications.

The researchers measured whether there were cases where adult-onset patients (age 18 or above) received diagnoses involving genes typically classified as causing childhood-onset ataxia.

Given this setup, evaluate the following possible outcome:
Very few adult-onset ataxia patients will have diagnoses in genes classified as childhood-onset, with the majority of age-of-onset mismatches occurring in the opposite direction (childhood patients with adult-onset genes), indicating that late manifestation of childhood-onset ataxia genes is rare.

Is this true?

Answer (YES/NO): NO